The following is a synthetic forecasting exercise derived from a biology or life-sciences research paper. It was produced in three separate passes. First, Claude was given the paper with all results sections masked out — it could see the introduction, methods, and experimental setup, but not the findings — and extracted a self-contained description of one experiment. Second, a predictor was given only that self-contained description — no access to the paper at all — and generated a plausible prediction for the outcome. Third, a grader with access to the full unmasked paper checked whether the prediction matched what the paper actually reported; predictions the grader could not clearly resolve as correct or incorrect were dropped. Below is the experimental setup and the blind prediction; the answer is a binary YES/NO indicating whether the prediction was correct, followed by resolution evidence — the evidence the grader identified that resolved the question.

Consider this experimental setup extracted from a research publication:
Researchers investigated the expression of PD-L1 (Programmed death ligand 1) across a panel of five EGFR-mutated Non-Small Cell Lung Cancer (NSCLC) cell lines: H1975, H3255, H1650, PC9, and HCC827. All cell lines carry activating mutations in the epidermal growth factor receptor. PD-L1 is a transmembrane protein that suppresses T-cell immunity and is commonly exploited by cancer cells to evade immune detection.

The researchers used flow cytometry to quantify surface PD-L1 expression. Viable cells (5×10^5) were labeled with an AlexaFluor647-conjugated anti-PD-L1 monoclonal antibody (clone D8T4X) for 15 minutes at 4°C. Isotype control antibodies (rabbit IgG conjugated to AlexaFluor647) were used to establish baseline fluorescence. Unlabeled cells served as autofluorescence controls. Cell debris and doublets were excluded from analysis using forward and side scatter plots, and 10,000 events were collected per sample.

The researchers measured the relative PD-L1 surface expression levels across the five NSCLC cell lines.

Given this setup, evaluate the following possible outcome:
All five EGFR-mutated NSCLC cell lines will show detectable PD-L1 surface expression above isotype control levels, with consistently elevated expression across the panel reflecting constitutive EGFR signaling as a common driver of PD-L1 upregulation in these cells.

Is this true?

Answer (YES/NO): YES